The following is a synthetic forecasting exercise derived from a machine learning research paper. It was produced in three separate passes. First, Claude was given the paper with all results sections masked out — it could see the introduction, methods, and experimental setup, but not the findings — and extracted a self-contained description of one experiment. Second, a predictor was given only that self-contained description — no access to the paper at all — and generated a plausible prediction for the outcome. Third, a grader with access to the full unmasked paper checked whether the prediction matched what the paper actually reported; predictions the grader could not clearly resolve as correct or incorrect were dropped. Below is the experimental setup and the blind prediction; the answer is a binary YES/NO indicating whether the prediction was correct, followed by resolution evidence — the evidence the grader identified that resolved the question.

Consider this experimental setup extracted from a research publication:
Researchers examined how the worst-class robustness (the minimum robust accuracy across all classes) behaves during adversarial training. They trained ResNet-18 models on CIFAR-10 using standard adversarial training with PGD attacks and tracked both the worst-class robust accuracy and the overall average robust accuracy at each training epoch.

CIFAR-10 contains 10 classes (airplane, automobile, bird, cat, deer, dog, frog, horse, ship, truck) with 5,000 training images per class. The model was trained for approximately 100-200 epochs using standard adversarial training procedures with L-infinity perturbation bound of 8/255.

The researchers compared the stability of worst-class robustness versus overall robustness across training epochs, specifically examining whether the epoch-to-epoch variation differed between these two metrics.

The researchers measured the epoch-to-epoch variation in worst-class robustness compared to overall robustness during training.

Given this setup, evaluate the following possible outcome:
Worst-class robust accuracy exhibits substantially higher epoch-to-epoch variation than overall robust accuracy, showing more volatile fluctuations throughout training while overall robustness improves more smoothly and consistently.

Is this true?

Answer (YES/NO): YES